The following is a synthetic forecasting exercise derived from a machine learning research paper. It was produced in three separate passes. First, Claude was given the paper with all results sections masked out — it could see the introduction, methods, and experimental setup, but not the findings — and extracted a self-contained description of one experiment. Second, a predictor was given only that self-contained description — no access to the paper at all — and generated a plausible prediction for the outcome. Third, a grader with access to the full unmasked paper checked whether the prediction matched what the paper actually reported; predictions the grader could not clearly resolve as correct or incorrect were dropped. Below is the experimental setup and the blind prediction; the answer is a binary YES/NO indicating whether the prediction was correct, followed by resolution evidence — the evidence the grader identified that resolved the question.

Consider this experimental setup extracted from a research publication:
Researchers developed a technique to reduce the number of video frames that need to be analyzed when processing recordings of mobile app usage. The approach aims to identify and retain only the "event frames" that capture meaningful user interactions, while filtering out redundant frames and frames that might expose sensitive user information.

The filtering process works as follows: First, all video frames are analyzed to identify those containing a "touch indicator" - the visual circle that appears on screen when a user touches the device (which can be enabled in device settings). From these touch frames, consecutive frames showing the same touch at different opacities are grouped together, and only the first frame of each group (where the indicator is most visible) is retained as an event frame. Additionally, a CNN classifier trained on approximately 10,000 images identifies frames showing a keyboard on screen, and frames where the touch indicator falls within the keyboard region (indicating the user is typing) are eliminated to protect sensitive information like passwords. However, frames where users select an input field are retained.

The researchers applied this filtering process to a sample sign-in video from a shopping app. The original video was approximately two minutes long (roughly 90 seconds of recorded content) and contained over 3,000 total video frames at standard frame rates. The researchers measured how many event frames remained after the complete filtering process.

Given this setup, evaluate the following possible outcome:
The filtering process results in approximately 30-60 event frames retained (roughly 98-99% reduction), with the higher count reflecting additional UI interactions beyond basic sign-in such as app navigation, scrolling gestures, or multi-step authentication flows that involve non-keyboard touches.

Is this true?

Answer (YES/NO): NO